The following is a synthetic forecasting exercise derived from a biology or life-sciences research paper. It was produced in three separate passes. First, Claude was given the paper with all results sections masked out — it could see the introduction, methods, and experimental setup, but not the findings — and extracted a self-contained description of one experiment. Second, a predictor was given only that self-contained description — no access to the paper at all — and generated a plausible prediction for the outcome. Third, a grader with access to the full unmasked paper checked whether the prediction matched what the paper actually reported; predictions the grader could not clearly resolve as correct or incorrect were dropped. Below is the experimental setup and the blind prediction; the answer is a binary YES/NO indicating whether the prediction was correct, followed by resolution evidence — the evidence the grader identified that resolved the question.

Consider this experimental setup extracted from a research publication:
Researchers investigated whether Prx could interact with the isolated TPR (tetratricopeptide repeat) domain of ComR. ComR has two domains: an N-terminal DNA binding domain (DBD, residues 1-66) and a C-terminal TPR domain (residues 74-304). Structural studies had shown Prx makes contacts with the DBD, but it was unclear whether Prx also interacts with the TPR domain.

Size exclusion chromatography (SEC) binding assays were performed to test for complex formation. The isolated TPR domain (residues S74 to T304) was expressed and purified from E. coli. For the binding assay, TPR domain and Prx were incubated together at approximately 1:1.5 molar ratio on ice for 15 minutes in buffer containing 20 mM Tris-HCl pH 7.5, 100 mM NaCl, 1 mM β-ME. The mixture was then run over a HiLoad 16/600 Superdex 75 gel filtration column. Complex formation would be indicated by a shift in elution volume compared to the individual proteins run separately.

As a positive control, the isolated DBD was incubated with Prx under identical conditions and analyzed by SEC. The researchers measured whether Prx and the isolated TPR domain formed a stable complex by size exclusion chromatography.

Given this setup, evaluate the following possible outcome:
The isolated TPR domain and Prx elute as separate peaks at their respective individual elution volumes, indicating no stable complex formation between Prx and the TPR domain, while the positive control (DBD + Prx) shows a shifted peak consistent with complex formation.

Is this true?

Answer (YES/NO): YES